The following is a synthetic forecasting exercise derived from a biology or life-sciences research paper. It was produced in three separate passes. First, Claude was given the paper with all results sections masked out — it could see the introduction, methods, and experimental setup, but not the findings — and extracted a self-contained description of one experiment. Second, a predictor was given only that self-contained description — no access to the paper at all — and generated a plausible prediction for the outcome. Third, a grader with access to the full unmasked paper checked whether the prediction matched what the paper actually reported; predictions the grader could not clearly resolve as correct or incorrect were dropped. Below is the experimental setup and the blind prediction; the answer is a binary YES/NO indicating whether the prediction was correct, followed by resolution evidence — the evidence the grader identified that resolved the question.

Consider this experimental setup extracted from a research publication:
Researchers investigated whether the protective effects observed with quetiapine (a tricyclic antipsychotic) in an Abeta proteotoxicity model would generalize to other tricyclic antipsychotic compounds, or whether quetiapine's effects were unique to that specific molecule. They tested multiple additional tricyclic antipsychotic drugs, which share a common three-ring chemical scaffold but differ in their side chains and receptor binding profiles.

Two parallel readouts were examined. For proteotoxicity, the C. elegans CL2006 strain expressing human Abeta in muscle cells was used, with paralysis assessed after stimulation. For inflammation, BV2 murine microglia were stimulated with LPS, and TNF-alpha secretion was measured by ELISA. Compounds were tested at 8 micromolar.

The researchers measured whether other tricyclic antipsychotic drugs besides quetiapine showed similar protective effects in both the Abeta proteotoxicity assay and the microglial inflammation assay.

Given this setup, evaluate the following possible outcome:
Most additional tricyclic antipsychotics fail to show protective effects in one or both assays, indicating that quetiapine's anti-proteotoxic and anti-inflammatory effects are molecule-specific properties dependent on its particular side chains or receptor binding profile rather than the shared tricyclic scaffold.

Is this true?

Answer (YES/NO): NO